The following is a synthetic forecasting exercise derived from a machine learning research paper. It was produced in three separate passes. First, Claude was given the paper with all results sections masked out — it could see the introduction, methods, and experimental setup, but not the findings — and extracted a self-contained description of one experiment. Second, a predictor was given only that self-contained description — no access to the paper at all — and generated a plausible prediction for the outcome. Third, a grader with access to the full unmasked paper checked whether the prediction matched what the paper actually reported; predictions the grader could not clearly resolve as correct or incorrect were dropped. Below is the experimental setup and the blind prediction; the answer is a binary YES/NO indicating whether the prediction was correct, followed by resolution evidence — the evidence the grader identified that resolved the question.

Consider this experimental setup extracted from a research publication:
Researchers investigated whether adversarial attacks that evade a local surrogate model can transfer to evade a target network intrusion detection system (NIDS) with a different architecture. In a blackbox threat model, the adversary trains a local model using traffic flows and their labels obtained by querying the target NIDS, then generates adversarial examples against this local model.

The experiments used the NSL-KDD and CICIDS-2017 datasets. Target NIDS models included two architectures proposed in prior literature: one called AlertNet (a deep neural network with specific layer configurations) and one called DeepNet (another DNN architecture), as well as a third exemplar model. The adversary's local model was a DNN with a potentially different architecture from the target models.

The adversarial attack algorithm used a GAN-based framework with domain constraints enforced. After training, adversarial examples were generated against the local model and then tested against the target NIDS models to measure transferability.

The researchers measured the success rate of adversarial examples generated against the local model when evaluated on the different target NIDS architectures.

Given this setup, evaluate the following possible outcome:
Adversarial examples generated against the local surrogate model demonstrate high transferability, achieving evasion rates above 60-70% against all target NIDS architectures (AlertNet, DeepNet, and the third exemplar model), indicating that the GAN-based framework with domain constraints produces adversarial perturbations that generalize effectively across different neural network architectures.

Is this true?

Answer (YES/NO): YES